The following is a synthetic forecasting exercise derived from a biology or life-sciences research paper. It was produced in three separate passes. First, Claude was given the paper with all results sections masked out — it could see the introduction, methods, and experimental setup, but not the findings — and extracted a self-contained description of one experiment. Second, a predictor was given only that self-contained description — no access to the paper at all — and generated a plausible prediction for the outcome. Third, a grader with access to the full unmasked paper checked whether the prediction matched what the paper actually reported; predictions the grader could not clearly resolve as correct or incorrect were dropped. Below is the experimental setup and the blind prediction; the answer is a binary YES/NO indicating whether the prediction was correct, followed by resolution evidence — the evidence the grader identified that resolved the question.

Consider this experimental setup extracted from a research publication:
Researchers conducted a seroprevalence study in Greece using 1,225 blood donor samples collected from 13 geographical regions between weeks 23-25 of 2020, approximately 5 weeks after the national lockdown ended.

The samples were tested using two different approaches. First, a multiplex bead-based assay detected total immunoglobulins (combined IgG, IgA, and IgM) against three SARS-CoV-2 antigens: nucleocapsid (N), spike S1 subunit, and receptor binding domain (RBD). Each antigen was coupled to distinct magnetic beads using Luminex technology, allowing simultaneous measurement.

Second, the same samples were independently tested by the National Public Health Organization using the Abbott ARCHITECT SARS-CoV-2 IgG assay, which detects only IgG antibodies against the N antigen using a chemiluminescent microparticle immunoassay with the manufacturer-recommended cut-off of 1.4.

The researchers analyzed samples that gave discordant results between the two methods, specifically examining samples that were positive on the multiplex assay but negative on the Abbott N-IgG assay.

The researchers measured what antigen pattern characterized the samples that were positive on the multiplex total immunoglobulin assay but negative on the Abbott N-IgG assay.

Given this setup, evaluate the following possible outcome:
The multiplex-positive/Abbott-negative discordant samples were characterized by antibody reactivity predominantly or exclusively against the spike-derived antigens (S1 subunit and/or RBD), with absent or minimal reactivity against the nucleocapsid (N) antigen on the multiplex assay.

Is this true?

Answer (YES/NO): YES